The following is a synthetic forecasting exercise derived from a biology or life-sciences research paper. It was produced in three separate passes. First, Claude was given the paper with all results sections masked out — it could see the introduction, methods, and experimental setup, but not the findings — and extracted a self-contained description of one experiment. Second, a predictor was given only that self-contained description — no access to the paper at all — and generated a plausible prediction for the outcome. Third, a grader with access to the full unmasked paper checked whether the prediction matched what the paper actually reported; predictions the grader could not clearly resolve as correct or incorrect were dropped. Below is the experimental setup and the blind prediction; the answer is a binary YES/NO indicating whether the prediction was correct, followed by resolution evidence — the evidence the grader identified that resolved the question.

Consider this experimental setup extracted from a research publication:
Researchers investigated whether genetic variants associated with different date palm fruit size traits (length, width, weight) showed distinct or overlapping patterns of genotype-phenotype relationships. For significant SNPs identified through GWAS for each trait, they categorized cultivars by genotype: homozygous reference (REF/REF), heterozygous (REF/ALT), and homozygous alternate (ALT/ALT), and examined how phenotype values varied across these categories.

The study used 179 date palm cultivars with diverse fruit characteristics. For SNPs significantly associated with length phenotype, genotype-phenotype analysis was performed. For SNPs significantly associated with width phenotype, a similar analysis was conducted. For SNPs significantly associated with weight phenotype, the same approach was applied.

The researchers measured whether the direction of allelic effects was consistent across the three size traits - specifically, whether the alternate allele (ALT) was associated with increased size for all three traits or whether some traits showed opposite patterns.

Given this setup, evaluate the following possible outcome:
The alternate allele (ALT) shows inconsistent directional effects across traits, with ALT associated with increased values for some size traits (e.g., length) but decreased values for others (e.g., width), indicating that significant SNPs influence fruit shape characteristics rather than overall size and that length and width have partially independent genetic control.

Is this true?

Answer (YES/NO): NO